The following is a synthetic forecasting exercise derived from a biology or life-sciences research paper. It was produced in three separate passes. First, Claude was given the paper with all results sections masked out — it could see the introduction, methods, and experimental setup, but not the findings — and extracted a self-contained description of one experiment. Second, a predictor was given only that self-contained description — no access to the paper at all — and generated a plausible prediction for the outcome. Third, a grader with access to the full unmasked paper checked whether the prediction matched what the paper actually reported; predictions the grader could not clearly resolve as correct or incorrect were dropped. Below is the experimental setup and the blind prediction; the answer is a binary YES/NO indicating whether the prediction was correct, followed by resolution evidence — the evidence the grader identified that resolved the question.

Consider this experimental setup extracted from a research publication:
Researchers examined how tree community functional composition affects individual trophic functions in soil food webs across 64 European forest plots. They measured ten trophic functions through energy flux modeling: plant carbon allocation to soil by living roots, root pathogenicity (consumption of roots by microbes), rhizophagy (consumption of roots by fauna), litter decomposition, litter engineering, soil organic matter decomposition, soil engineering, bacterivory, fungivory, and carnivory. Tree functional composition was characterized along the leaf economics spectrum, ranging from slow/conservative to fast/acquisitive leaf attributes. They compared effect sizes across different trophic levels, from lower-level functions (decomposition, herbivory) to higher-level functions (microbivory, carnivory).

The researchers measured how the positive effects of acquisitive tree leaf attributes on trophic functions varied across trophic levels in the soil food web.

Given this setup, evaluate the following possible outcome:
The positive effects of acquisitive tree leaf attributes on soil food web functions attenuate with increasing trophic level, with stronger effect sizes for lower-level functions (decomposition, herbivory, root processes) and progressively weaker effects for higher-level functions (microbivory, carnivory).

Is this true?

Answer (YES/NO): NO